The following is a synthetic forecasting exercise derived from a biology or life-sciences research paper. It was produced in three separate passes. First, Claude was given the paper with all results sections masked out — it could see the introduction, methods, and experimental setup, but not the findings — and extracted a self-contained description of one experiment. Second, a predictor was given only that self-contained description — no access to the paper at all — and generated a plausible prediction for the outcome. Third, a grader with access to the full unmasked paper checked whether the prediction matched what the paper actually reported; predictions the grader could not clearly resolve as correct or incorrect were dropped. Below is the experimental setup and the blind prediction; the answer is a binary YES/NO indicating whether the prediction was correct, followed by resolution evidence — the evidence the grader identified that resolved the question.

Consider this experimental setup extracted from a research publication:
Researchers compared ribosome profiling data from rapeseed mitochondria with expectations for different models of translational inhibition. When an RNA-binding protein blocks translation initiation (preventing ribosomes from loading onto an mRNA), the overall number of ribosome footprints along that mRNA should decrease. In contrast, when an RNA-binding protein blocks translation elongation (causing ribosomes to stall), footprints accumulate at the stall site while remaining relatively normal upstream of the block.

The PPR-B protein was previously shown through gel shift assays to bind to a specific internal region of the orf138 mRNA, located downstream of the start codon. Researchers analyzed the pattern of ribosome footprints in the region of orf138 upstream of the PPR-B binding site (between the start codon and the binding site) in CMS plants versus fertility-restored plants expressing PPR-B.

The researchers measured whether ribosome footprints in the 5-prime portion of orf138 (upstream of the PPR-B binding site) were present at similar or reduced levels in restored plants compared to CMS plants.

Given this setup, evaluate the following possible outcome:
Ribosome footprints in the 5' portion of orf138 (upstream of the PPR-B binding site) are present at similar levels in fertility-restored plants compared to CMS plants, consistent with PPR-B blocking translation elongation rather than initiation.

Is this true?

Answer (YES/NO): YES